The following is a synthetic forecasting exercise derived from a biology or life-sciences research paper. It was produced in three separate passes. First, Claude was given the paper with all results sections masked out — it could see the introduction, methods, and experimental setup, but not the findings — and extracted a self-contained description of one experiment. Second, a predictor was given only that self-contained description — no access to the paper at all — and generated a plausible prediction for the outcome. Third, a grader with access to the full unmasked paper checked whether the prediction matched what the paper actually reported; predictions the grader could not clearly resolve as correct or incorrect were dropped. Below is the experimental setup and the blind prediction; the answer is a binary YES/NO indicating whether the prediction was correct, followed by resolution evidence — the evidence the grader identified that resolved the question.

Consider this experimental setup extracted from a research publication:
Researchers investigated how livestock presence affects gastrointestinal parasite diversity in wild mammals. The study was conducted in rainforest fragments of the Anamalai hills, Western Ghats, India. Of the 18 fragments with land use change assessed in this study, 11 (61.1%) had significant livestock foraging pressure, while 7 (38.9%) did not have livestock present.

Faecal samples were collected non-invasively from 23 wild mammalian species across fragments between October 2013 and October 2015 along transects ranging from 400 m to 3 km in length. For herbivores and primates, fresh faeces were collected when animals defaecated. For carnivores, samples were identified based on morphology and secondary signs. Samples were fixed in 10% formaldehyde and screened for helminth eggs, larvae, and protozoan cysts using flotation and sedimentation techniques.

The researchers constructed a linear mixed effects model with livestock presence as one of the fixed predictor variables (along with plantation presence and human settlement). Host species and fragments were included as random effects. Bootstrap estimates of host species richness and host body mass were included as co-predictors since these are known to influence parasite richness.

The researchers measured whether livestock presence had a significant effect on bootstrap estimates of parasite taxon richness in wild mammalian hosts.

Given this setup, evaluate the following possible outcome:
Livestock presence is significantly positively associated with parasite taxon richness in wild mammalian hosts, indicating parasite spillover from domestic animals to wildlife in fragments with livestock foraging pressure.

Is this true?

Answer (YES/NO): NO